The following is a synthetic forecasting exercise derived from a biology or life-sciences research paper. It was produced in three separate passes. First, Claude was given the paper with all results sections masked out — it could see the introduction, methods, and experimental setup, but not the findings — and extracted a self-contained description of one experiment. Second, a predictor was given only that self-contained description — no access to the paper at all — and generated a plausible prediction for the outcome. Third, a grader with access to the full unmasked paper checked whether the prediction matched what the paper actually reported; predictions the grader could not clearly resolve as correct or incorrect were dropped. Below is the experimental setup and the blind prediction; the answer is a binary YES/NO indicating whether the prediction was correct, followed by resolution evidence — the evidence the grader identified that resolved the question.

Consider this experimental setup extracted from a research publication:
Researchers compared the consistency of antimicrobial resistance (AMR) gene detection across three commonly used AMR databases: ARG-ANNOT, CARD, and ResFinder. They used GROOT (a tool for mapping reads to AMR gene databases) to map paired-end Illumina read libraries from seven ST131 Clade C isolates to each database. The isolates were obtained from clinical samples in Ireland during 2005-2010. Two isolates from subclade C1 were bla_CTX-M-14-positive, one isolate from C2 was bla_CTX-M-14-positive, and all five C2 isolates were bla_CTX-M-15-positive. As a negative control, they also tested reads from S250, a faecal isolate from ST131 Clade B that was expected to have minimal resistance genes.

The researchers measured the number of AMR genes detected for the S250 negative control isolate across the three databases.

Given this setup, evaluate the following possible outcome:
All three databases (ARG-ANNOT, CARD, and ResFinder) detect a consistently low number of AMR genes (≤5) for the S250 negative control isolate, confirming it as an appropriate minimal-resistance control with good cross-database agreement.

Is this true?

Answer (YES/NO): NO